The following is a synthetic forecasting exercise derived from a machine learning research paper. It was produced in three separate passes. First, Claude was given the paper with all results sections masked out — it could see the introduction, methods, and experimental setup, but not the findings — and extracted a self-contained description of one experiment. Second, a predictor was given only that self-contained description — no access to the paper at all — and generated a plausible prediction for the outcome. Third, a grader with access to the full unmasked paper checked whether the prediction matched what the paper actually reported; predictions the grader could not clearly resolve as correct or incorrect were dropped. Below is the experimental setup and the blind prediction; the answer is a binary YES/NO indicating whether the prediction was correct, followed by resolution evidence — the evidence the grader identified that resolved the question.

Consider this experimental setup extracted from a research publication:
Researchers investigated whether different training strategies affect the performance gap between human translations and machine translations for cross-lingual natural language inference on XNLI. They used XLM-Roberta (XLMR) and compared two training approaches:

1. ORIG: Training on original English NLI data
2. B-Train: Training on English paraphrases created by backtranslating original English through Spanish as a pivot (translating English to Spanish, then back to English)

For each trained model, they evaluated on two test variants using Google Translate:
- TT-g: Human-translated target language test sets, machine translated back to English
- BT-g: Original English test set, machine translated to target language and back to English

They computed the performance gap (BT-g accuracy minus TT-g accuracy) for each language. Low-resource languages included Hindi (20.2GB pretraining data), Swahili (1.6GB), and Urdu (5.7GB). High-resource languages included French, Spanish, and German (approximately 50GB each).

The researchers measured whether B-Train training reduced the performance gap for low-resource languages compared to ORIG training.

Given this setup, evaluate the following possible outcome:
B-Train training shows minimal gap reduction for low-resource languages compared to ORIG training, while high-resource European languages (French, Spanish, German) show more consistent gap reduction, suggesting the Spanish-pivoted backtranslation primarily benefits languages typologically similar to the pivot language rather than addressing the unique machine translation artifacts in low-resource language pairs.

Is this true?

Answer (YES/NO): NO